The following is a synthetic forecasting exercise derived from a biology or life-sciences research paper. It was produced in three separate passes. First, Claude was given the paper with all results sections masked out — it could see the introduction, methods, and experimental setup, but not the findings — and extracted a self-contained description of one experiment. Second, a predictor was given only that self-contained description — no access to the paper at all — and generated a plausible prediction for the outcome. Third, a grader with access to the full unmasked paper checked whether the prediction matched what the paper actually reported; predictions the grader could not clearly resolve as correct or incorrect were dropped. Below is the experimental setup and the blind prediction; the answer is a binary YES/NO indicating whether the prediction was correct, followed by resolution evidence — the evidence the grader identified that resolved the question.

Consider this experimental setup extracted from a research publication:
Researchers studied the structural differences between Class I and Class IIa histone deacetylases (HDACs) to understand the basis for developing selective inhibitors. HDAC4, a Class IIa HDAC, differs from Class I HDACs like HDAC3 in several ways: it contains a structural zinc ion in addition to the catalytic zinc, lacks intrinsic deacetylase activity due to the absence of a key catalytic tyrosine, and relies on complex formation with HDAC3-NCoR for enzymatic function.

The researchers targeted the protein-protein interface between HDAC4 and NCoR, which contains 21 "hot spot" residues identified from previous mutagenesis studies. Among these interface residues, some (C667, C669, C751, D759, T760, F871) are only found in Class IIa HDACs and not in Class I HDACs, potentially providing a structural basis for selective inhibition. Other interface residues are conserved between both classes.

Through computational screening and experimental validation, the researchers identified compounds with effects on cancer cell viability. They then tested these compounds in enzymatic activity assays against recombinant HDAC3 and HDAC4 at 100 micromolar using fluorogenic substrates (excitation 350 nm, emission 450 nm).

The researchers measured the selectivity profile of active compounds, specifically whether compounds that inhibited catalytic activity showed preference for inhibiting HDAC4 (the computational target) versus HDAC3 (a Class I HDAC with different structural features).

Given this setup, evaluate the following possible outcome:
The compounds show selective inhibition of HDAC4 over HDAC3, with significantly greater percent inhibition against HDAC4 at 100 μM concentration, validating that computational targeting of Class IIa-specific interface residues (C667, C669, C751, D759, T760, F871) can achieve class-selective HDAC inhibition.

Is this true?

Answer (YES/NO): NO